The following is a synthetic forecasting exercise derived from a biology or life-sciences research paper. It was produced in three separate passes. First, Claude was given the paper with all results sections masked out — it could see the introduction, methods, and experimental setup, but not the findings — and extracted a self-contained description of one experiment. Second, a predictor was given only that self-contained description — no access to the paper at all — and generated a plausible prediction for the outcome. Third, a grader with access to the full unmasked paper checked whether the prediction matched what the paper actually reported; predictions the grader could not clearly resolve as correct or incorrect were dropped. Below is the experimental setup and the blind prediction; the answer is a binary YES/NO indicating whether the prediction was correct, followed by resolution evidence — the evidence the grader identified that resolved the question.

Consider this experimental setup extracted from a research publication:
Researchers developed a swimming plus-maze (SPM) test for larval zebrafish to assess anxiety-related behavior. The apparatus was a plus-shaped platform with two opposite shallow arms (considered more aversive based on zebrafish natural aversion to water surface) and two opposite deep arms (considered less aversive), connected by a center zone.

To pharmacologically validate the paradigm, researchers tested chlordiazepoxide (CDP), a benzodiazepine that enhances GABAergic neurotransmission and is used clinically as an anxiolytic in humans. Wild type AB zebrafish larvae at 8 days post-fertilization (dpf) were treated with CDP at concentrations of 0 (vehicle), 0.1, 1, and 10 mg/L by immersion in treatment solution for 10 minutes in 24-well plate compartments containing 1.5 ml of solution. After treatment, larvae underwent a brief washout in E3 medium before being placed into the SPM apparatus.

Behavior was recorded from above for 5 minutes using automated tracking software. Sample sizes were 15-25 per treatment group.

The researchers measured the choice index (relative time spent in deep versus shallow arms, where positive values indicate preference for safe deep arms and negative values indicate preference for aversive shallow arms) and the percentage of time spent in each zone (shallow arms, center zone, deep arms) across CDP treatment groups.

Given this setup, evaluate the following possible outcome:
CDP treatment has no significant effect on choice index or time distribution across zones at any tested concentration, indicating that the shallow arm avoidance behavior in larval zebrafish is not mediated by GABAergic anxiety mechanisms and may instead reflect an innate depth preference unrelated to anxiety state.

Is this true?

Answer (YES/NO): NO